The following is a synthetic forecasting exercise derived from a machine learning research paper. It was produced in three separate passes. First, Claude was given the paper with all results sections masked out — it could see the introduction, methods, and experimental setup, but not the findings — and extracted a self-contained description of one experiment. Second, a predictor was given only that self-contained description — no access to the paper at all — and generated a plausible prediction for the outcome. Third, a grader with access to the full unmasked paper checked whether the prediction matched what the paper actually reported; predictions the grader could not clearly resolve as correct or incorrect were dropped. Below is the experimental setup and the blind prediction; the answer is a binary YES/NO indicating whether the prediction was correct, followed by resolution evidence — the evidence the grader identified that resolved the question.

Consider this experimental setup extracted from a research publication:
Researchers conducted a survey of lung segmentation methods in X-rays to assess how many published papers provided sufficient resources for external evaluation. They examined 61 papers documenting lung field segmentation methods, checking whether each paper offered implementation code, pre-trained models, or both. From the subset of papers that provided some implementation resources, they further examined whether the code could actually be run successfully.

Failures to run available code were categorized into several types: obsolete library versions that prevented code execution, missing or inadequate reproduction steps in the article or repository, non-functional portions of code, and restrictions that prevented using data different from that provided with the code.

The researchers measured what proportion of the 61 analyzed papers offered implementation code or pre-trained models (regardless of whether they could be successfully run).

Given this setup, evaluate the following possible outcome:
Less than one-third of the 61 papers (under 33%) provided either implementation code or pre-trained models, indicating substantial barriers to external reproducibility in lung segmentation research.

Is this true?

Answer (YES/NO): YES